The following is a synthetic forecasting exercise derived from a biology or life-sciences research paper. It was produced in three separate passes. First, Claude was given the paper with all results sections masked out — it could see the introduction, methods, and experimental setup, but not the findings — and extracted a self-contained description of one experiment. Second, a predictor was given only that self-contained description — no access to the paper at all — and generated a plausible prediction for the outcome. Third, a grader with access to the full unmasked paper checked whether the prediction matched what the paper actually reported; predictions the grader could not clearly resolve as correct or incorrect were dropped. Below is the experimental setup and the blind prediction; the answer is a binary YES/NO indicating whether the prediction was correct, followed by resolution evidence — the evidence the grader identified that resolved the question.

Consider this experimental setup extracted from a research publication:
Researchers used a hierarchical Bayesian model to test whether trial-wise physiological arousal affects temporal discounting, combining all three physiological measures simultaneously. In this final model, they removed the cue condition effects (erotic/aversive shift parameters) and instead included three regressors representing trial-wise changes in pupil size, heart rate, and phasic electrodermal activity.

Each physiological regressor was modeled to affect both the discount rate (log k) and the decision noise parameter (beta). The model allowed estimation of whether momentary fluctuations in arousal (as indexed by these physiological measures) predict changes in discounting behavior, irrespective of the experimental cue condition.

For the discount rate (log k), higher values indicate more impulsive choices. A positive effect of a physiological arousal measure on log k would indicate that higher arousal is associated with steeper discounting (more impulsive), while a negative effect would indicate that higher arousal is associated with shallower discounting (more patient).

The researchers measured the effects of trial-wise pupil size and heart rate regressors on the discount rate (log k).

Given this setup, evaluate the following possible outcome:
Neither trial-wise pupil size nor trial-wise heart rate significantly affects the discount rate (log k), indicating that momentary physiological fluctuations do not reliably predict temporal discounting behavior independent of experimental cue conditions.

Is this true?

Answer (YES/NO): NO